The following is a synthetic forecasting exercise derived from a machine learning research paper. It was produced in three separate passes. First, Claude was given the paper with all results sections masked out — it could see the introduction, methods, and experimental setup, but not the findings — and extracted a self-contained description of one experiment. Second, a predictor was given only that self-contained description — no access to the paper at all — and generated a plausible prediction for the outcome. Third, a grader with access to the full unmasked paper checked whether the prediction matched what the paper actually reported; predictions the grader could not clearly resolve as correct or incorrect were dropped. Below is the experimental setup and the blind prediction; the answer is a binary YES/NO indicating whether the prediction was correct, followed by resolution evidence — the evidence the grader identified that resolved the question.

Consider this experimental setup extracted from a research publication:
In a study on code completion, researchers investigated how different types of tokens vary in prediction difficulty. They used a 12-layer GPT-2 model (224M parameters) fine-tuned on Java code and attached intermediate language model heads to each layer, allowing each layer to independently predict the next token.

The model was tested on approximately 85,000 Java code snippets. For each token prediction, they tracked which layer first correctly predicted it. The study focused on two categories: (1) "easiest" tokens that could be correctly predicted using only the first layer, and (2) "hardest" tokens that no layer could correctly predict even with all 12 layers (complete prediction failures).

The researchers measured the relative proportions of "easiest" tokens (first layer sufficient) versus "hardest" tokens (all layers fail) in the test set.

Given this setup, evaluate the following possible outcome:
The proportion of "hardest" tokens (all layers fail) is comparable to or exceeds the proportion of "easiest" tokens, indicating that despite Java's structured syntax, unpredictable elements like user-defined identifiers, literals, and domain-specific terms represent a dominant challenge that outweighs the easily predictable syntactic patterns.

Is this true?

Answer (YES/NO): NO